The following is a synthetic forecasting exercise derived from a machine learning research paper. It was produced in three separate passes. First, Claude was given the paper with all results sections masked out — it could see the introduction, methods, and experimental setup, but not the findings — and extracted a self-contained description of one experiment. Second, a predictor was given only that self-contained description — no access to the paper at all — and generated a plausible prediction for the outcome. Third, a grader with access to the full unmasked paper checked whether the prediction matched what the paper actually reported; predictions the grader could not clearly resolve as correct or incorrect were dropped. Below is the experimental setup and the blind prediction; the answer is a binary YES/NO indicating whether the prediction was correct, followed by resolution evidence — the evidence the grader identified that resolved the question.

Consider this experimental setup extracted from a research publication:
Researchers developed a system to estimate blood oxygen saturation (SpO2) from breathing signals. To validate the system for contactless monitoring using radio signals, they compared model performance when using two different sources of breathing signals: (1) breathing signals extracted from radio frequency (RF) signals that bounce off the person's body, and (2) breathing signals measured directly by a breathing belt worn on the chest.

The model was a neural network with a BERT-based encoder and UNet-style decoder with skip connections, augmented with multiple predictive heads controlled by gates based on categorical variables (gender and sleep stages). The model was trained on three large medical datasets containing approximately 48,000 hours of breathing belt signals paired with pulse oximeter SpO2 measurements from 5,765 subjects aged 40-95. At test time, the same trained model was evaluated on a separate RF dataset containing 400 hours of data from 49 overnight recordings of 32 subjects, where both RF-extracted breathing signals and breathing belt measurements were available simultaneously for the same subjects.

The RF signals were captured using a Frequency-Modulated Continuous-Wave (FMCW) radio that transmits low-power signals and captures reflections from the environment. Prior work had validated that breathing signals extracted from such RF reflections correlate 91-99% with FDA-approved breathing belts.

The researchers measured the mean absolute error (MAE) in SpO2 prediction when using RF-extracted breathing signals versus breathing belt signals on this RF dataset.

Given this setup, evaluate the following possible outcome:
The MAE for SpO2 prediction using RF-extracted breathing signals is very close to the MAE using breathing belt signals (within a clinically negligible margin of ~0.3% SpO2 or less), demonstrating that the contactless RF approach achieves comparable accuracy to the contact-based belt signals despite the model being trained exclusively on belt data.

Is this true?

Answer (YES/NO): YES